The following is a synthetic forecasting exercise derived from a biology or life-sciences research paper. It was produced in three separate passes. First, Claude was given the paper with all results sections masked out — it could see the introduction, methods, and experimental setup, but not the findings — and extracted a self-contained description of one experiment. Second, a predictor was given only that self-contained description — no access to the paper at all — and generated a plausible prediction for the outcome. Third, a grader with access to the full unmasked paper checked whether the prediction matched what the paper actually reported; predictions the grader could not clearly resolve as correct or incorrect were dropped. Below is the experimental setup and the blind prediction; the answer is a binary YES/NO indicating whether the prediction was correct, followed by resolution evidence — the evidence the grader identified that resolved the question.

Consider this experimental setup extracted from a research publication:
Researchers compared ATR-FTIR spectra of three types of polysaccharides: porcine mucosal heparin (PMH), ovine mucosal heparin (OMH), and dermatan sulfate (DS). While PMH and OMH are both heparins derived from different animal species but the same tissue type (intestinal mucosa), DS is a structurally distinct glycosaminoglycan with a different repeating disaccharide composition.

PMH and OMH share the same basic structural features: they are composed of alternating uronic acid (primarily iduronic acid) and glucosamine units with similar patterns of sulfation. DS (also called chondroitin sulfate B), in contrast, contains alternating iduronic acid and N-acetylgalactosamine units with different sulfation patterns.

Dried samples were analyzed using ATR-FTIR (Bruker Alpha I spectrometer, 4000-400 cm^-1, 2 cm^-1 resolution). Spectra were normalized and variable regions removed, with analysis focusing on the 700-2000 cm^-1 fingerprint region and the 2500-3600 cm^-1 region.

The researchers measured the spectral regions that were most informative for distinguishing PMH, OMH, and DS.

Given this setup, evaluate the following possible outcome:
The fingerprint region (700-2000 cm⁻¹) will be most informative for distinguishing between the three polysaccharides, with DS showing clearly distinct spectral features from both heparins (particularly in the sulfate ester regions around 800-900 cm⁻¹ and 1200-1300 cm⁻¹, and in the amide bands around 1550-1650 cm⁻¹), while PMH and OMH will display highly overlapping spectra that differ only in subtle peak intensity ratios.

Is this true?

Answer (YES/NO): NO